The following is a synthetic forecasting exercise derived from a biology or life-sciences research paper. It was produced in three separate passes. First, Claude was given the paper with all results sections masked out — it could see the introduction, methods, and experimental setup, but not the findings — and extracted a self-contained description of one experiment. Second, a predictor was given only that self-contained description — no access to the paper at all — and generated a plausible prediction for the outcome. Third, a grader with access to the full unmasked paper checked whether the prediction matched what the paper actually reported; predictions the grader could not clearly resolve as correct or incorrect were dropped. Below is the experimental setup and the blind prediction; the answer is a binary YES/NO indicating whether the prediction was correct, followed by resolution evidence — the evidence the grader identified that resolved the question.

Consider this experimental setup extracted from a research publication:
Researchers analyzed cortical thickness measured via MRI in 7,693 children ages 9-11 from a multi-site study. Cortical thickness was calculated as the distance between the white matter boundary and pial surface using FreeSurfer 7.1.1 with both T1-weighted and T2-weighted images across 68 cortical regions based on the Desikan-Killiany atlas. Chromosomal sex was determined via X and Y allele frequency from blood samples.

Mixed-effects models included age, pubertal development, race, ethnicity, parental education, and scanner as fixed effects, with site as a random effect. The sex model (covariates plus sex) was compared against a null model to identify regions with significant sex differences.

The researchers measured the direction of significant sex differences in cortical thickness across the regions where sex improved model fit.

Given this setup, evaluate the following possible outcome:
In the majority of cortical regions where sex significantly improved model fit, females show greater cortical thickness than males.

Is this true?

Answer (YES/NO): YES